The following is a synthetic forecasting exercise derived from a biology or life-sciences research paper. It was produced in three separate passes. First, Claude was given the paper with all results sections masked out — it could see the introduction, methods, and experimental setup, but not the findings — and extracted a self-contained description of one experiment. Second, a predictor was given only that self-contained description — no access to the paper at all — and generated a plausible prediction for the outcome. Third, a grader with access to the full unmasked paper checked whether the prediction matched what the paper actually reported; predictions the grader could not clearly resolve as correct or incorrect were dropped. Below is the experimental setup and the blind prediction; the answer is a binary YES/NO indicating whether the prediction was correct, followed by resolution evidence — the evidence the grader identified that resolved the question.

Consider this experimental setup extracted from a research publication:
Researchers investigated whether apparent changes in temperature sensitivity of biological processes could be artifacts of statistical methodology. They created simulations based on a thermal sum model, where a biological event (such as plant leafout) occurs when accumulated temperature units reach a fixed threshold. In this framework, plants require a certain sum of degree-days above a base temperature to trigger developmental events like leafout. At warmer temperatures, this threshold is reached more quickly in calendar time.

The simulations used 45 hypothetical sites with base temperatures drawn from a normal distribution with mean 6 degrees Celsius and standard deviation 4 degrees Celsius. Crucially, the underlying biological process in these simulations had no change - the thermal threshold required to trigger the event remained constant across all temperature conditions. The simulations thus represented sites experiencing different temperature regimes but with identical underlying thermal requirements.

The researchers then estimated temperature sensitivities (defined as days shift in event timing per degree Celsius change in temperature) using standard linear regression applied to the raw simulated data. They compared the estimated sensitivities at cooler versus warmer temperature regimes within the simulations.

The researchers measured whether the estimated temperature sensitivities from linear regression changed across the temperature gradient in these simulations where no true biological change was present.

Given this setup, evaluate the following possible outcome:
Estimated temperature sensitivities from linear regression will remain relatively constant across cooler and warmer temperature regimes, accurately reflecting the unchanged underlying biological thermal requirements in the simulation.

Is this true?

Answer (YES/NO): NO